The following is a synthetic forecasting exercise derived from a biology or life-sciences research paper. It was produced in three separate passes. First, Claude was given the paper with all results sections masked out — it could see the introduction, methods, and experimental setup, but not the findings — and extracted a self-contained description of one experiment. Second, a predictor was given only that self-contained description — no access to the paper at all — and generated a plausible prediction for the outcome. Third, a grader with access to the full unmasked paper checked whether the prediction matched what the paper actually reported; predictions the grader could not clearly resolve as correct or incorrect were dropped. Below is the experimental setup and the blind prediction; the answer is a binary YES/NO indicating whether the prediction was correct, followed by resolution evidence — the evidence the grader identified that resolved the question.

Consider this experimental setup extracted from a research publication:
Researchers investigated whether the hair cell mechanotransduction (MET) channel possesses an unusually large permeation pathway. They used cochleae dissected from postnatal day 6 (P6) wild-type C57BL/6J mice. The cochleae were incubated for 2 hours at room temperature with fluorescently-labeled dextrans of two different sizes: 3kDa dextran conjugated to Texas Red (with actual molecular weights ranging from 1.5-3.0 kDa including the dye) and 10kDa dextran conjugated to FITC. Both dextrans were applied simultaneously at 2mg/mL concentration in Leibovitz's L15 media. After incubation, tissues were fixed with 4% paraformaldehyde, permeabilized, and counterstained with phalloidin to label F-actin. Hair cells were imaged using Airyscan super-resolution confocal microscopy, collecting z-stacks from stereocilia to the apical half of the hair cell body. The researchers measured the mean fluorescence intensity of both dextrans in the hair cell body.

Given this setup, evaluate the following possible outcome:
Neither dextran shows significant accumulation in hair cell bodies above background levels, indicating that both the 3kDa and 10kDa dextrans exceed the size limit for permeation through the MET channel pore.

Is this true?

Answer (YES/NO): NO